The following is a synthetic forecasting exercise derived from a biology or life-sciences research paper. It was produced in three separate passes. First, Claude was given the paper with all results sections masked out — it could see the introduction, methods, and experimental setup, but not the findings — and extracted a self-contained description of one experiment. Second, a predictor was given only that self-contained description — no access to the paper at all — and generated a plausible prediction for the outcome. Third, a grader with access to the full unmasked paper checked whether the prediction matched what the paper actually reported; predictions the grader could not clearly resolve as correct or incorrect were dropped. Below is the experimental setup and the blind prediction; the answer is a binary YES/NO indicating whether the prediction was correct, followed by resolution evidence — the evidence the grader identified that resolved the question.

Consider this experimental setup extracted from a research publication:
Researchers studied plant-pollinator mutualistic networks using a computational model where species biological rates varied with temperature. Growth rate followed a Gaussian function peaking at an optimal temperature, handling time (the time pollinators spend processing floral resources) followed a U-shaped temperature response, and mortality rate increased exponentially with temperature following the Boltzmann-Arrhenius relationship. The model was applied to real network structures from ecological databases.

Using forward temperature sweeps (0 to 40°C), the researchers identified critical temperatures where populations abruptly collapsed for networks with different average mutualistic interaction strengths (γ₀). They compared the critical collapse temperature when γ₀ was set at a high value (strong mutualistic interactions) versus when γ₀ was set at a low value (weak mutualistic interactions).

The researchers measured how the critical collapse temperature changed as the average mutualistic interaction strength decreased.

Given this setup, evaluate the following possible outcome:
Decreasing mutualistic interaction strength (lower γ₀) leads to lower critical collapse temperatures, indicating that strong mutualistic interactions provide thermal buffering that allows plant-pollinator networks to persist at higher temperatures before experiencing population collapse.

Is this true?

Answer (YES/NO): YES